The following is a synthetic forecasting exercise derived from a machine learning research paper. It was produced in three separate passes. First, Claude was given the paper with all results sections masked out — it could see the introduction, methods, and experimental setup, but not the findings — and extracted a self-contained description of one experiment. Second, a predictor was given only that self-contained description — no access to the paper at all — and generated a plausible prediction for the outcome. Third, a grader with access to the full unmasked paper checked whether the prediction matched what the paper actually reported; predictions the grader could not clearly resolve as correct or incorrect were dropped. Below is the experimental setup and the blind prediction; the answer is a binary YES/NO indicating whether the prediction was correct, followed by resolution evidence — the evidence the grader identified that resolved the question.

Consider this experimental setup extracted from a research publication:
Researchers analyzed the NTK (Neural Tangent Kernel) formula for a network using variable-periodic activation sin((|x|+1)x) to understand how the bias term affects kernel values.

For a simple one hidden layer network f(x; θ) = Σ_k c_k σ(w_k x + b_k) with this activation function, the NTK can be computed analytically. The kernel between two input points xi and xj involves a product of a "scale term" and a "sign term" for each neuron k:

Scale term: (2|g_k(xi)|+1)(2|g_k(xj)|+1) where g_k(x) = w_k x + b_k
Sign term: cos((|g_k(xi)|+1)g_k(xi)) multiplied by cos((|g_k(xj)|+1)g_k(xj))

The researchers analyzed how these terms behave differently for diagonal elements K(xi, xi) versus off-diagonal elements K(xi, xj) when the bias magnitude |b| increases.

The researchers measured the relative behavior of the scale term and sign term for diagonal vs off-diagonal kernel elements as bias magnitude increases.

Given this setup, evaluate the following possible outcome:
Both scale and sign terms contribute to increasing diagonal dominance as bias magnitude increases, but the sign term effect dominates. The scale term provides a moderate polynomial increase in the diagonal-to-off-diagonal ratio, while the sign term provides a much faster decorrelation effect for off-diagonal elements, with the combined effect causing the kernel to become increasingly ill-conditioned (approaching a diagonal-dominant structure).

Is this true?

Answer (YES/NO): NO